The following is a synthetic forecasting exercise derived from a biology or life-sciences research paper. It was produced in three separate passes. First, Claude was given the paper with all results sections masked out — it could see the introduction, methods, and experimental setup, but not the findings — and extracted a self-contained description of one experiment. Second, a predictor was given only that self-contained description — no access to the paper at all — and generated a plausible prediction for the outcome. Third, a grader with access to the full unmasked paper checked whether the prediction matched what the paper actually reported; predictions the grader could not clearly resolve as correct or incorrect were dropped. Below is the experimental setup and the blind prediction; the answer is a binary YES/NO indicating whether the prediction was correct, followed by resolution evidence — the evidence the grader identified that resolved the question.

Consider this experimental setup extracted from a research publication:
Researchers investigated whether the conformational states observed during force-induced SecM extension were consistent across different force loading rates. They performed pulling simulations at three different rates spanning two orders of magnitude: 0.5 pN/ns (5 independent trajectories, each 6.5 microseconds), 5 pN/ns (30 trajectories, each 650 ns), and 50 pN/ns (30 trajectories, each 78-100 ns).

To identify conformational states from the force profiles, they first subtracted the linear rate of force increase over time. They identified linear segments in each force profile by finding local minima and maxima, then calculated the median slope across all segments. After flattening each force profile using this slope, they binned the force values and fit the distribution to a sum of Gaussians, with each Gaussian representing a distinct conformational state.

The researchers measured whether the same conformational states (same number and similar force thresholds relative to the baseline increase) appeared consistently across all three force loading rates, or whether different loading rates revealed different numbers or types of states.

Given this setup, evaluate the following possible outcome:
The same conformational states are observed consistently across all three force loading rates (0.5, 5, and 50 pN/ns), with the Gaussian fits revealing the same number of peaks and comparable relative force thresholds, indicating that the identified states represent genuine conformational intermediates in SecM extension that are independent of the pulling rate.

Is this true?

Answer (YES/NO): YES